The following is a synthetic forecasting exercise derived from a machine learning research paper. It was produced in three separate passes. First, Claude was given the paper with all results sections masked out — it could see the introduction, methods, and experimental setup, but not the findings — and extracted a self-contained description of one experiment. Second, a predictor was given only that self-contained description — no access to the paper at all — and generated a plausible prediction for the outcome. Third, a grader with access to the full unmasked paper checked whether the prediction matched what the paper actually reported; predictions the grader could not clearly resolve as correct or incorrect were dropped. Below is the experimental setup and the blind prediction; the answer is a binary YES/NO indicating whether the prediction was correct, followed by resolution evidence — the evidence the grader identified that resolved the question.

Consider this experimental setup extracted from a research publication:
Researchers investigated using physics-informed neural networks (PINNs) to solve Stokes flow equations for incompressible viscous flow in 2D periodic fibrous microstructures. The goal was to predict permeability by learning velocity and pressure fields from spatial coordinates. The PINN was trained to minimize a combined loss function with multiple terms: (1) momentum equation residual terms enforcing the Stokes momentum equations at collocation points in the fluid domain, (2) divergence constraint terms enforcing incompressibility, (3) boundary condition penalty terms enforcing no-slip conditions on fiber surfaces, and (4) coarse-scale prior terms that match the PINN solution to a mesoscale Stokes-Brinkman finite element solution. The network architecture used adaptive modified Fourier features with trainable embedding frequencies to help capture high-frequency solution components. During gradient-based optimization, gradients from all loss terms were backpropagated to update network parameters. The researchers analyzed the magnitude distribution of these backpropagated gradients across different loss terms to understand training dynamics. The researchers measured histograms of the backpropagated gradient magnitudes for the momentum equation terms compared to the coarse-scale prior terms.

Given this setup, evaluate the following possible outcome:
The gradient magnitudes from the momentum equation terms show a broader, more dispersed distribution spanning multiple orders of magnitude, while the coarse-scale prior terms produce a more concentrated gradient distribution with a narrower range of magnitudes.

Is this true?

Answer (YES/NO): YES